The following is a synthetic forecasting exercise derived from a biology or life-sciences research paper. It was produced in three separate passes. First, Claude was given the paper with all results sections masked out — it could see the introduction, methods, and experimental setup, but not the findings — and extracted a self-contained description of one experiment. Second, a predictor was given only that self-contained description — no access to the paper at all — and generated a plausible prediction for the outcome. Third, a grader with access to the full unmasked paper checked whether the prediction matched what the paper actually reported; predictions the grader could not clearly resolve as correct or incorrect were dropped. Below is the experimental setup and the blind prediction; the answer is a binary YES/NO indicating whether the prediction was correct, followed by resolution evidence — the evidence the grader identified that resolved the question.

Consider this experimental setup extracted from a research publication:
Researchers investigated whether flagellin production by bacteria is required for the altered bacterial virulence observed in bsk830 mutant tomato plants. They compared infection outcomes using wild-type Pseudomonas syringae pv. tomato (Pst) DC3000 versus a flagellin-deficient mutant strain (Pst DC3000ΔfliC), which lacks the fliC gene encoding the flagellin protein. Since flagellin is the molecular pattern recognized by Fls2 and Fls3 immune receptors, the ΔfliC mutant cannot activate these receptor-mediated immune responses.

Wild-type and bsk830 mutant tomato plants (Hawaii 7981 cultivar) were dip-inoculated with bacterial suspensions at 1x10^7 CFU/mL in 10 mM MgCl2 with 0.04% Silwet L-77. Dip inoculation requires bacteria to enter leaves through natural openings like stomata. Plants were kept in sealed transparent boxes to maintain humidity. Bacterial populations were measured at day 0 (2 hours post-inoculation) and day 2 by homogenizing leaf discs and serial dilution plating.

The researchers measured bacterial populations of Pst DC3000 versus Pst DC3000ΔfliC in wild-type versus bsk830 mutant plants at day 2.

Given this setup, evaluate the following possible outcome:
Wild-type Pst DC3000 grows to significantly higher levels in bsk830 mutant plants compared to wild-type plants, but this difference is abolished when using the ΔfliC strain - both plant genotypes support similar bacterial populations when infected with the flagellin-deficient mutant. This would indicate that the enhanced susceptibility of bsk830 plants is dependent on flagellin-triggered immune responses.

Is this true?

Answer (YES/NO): YES